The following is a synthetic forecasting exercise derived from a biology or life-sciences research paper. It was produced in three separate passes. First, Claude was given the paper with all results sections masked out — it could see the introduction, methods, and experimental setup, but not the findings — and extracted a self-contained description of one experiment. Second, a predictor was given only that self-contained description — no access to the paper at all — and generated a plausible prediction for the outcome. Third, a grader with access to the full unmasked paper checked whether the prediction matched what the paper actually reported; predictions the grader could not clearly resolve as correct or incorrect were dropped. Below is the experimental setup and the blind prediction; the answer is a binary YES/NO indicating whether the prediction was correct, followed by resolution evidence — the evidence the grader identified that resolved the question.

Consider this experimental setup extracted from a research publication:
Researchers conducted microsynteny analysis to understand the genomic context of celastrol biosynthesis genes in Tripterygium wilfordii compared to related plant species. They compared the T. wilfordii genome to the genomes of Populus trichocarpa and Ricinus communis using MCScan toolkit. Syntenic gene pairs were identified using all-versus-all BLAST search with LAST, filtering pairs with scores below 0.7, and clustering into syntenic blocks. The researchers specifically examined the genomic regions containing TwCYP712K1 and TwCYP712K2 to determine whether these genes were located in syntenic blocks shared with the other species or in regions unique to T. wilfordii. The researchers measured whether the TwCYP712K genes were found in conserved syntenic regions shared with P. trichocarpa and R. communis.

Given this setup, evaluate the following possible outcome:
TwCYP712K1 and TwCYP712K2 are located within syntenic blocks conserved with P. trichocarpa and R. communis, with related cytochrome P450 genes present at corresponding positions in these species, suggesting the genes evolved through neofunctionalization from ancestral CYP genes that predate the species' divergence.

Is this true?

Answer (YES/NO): NO